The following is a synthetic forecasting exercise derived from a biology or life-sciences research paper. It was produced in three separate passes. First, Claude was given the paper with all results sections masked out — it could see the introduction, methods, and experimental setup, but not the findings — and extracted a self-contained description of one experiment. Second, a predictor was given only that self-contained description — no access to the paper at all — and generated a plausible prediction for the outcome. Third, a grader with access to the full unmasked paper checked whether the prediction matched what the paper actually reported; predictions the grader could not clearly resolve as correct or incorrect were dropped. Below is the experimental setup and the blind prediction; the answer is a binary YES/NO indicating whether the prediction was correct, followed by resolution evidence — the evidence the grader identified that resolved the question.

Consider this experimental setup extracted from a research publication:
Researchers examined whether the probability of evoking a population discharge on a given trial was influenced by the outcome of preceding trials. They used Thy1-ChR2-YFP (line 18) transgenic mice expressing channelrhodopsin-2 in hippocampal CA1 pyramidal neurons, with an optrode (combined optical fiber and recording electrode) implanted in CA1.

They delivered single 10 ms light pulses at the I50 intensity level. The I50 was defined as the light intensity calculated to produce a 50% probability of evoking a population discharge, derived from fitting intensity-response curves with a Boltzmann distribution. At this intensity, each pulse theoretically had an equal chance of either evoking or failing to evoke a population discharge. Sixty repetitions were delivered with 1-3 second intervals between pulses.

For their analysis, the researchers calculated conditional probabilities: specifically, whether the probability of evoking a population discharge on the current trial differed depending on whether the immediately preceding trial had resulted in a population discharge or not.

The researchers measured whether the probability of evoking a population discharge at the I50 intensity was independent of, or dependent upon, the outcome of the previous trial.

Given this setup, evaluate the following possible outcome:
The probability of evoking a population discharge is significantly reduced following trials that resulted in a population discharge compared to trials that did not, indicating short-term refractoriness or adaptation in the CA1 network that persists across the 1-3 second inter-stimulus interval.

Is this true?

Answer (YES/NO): NO